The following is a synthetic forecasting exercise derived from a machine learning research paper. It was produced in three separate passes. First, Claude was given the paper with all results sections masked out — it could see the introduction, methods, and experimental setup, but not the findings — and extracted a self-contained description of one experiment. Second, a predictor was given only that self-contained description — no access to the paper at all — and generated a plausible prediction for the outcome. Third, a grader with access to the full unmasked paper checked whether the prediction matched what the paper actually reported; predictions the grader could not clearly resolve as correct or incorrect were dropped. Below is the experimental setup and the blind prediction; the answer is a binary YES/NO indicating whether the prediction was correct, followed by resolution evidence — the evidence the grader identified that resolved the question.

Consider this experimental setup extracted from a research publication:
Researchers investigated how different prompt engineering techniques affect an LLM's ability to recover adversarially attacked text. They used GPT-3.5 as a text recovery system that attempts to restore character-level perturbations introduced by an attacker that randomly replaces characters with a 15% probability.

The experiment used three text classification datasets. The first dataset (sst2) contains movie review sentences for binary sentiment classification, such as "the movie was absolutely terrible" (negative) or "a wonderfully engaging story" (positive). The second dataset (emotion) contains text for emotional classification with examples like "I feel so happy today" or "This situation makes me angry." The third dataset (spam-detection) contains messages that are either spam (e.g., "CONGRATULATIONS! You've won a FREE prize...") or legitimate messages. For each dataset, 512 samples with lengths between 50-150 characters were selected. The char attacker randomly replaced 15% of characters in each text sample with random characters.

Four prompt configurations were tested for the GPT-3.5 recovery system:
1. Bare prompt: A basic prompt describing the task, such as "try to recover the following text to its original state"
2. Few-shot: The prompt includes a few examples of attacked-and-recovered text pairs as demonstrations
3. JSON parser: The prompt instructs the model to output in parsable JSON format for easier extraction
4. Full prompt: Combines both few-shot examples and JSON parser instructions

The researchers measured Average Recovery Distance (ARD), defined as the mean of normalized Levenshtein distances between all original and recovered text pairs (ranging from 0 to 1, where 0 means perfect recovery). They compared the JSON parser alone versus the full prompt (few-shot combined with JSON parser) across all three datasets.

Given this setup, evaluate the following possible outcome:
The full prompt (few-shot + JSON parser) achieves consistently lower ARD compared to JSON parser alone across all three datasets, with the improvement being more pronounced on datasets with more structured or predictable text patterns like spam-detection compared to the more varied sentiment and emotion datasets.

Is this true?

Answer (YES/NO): NO